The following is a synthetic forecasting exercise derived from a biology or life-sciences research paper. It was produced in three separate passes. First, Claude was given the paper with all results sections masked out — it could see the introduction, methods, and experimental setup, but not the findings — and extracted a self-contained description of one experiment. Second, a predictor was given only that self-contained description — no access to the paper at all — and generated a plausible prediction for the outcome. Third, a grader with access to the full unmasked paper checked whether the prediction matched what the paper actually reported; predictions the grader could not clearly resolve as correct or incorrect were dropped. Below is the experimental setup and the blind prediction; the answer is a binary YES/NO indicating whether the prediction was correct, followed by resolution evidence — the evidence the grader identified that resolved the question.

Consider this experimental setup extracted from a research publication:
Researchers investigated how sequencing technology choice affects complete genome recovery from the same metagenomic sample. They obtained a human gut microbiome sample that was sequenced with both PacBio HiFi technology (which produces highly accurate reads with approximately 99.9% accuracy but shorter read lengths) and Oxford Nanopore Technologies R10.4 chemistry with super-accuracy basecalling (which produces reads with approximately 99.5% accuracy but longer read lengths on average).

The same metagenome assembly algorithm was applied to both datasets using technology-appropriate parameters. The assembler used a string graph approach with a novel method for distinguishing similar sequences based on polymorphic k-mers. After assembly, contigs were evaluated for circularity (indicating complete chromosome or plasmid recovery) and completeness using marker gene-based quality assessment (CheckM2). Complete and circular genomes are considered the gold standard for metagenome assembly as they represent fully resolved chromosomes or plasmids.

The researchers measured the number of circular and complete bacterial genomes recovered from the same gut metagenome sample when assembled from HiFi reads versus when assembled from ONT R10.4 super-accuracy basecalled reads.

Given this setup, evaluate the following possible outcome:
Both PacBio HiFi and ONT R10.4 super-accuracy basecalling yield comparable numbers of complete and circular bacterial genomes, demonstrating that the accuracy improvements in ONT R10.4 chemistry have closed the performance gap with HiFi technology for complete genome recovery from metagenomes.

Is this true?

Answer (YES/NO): NO